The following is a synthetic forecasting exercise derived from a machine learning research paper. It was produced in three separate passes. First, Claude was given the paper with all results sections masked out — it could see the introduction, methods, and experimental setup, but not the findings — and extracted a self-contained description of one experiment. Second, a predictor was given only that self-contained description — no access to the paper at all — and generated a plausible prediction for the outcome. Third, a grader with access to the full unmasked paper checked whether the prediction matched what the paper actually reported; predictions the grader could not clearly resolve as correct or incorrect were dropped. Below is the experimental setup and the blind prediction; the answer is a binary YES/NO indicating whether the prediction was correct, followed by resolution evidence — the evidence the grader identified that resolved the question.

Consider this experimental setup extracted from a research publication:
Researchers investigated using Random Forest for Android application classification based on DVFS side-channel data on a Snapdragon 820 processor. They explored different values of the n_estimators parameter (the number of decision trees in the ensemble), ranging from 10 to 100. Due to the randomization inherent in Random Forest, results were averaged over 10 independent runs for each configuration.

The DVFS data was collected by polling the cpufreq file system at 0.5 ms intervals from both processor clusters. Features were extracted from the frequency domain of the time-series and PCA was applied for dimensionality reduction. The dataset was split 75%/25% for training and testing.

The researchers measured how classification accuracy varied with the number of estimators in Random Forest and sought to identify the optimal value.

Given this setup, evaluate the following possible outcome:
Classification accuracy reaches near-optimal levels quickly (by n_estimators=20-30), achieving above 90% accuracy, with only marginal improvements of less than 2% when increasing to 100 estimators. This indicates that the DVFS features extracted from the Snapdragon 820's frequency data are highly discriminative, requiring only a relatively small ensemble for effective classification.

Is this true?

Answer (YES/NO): NO